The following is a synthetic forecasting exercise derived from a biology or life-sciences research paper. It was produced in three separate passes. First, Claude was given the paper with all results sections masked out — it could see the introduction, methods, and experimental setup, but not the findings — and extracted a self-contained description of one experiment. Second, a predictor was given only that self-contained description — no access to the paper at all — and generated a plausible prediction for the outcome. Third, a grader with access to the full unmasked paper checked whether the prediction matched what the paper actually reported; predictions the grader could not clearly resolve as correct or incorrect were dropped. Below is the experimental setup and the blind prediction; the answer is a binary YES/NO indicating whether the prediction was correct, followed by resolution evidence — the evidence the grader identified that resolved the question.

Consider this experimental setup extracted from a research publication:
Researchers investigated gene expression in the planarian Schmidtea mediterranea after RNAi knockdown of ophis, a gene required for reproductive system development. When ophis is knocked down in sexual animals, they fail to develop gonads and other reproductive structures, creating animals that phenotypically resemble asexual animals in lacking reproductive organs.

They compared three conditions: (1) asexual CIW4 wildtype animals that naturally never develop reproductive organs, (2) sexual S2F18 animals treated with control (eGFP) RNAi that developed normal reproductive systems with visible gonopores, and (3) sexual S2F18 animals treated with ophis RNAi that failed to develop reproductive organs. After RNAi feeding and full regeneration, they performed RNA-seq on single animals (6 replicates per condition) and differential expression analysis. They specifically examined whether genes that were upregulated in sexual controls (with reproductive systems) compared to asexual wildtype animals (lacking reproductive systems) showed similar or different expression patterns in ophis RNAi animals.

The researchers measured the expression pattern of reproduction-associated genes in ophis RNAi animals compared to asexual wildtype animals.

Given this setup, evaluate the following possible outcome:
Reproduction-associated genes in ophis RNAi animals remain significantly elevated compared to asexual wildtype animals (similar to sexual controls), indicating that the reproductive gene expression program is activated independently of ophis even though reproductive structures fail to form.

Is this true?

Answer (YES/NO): NO